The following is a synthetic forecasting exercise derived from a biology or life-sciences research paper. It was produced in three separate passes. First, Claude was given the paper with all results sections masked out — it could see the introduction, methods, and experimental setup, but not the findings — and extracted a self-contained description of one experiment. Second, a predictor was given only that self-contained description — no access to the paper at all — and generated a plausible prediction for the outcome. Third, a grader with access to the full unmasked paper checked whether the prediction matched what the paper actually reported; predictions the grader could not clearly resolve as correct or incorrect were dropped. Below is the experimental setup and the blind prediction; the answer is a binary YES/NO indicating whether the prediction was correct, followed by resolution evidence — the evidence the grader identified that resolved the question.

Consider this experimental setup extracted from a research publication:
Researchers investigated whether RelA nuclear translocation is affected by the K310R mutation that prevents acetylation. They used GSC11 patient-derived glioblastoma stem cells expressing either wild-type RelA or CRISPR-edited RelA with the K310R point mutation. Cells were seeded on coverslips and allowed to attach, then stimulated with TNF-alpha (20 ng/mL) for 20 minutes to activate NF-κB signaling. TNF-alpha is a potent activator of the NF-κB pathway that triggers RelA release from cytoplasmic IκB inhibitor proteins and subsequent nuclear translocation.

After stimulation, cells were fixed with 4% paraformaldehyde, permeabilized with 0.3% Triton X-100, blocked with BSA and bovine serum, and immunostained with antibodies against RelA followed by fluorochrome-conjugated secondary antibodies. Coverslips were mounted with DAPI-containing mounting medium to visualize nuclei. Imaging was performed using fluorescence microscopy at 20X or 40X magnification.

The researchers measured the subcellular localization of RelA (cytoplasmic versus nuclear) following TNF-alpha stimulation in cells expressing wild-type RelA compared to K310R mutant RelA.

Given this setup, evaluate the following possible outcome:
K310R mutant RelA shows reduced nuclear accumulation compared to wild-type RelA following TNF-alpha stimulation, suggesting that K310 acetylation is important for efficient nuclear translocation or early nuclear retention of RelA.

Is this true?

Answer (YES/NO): NO